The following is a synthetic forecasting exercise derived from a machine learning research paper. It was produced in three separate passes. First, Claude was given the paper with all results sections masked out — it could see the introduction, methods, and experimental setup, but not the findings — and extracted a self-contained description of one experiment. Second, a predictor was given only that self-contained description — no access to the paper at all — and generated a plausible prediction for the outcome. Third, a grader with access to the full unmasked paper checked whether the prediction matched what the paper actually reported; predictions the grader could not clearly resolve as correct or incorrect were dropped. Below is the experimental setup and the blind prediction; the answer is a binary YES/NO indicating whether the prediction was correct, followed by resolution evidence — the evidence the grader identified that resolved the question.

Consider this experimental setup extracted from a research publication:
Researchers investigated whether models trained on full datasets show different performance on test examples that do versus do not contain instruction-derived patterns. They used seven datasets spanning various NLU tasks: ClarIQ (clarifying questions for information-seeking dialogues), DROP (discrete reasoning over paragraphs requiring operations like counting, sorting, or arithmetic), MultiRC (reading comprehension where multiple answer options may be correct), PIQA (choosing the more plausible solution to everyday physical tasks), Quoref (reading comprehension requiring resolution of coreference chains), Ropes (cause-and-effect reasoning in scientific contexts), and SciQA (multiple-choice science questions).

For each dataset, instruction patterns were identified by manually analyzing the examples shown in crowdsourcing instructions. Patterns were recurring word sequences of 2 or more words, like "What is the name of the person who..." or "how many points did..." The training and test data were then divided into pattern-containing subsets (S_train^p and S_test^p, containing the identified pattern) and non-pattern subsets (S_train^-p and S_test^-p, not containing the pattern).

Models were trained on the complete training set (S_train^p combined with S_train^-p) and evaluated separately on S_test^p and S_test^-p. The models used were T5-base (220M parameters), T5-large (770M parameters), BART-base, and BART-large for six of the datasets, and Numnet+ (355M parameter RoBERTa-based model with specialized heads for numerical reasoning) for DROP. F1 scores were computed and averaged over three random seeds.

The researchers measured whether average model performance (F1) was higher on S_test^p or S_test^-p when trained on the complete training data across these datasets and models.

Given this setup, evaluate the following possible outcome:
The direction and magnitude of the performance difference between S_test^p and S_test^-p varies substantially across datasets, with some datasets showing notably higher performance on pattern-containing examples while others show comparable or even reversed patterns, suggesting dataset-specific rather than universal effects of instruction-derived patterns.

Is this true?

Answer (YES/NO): NO